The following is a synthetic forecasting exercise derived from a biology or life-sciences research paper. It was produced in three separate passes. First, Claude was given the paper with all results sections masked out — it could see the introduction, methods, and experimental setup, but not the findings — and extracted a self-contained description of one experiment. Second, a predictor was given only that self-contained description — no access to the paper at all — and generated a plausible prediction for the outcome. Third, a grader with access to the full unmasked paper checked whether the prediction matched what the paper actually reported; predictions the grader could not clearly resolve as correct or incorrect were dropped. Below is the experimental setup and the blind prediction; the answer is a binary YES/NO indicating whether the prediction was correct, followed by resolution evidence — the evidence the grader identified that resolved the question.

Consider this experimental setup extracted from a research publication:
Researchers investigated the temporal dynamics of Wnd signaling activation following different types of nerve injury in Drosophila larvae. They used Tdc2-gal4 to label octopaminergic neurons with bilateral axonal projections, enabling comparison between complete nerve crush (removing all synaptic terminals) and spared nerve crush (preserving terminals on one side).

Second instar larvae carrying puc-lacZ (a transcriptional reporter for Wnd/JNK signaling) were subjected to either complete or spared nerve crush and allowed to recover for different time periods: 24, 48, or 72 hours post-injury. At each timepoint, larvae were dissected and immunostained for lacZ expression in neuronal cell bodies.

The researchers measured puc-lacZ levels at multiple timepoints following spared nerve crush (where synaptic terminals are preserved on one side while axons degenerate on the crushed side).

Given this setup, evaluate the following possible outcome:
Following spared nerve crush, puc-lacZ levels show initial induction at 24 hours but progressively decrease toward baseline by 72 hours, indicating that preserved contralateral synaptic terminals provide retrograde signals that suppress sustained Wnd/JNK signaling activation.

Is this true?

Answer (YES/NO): NO